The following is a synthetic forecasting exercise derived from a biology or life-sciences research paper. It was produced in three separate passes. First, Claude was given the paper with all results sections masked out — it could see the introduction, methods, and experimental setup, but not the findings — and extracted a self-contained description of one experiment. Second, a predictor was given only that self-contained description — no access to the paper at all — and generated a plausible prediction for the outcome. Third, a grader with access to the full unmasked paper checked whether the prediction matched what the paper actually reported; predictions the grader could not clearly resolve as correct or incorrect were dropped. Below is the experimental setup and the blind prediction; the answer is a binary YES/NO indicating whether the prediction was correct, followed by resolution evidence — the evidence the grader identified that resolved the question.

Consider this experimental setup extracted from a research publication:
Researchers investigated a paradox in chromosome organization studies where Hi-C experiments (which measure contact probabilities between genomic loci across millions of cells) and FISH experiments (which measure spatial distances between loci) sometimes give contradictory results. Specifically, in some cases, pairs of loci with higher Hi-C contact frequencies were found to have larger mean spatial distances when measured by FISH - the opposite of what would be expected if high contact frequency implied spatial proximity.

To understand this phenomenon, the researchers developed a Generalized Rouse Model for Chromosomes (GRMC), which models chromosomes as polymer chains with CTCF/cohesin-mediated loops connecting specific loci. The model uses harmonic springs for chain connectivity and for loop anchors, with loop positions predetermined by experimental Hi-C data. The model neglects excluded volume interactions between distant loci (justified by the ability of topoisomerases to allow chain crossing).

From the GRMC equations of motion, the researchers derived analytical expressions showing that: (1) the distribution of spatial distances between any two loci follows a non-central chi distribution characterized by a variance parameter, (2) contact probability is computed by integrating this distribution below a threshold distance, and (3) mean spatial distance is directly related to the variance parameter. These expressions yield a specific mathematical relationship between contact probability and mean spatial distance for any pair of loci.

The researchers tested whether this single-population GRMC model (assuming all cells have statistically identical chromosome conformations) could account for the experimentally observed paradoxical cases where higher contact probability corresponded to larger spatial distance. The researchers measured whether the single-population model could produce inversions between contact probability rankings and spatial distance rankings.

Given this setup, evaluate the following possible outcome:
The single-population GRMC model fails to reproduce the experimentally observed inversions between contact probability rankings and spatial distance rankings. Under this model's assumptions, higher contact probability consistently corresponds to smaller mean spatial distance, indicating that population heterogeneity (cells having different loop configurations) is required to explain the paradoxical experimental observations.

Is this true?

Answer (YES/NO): YES